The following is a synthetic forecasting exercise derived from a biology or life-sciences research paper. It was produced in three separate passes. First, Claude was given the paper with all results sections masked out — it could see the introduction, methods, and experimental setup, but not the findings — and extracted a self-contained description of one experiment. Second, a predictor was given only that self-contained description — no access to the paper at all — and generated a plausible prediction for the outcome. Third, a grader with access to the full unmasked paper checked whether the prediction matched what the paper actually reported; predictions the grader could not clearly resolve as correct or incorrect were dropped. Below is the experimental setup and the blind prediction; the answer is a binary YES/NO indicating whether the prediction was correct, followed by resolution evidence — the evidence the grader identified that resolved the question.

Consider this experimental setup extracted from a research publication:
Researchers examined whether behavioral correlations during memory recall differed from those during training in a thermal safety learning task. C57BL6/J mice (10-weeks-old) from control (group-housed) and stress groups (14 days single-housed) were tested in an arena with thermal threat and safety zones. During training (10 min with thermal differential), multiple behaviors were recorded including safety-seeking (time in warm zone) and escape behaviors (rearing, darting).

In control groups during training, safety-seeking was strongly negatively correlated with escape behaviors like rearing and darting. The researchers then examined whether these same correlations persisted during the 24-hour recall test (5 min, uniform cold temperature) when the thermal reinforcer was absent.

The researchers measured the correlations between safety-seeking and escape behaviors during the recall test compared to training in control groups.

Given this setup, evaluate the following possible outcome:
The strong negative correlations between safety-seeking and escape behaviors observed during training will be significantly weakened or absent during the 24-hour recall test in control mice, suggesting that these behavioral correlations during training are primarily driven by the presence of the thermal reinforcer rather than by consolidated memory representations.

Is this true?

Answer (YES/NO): YES